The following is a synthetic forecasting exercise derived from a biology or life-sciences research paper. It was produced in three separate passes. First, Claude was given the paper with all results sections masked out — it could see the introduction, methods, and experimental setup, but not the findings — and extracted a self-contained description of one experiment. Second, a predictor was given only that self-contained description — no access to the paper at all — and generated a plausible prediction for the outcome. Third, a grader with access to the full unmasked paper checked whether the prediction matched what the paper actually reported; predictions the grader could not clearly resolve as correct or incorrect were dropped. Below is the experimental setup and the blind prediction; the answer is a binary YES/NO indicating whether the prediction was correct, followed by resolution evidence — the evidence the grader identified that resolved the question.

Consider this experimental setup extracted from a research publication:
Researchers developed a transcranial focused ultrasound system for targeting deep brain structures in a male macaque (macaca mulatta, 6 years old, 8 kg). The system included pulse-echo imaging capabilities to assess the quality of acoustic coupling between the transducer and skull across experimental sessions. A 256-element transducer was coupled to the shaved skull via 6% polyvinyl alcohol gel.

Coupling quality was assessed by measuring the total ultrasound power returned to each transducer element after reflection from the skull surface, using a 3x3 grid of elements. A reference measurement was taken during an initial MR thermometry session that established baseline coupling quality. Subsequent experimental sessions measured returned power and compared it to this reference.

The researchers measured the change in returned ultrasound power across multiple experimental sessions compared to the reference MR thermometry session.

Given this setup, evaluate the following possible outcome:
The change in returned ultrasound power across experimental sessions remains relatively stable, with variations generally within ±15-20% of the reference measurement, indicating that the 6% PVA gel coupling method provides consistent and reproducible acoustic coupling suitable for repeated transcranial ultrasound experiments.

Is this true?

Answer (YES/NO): NO